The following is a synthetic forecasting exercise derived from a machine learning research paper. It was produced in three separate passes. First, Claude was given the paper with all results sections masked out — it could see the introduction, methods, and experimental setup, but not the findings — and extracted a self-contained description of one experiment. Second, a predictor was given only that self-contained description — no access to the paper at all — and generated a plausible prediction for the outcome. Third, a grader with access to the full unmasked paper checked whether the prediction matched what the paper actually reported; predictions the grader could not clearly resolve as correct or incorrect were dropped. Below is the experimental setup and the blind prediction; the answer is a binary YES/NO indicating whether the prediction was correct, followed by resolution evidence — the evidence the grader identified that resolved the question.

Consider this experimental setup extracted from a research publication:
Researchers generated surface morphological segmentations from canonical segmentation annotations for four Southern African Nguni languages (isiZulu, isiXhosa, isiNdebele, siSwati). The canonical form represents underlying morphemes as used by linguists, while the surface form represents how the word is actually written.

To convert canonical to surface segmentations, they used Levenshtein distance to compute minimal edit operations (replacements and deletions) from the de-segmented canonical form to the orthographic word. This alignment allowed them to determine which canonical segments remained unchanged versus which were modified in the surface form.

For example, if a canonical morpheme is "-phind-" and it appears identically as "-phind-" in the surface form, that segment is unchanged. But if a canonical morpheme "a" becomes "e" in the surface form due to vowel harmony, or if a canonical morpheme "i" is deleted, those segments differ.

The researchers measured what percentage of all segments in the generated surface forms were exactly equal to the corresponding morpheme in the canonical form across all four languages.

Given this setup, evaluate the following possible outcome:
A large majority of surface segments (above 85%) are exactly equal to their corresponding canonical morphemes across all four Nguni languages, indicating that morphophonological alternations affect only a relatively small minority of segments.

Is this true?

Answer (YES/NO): NO